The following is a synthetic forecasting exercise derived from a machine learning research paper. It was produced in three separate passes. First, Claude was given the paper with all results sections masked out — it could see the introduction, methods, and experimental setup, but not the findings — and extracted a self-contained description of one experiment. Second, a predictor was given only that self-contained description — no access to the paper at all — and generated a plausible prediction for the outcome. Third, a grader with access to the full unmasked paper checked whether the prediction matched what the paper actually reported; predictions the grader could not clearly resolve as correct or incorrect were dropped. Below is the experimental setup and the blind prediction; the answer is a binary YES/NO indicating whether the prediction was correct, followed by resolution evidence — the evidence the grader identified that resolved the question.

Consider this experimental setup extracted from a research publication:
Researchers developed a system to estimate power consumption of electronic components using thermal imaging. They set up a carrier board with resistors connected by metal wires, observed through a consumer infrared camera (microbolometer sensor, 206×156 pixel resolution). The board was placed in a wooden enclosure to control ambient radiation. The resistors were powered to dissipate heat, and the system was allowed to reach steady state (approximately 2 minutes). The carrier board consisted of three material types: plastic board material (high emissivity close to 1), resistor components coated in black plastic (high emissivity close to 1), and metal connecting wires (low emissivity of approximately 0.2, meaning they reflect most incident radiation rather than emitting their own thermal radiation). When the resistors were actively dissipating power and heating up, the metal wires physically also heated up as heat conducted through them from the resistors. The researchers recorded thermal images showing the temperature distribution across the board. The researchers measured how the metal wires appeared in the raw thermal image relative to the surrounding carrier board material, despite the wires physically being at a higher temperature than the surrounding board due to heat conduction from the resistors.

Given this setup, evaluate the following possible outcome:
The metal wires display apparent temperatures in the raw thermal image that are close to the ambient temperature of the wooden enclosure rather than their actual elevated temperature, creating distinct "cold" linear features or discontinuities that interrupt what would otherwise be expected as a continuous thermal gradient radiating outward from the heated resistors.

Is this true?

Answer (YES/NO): YES